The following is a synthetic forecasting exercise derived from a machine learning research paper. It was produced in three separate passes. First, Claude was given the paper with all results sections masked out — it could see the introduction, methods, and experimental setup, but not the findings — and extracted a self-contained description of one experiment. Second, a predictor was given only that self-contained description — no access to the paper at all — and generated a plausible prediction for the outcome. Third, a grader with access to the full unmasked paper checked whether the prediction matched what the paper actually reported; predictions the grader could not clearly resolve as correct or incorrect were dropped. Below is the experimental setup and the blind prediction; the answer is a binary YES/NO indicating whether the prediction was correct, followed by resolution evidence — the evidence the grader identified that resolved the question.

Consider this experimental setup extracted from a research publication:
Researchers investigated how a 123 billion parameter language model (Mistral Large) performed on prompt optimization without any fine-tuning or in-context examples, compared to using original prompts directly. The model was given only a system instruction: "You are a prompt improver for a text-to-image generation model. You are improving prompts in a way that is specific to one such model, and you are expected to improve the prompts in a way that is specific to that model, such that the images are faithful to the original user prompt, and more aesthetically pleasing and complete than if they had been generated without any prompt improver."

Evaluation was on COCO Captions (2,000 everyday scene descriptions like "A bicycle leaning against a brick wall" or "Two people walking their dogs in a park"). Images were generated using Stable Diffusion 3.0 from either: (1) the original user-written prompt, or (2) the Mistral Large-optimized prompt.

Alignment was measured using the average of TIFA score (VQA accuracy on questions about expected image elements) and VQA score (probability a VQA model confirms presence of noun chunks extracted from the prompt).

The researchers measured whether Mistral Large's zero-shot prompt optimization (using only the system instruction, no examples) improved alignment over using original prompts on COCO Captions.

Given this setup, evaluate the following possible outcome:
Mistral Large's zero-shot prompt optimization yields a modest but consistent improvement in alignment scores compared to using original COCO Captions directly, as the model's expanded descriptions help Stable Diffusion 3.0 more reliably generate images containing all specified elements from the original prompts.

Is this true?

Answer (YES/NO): YES